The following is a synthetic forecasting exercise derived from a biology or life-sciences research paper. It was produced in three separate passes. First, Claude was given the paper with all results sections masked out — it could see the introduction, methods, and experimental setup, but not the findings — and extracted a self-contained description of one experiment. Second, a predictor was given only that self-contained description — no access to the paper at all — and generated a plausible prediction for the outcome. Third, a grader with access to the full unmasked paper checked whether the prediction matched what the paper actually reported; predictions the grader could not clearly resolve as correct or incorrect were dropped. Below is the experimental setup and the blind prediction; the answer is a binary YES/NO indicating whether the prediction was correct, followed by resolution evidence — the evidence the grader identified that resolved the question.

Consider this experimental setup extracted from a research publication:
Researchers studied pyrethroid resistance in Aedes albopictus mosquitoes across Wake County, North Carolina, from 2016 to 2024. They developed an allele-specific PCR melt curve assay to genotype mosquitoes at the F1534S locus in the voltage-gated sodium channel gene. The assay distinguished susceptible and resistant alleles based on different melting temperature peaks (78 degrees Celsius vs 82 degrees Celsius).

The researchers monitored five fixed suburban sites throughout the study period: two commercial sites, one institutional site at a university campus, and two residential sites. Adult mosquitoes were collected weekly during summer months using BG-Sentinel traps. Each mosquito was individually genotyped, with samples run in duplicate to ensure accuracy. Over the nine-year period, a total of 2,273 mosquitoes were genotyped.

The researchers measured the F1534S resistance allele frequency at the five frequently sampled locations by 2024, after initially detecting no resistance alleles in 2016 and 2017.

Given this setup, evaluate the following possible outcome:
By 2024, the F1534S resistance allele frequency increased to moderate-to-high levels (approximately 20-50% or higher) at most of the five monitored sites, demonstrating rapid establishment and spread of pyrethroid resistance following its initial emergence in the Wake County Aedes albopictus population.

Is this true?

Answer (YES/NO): YES